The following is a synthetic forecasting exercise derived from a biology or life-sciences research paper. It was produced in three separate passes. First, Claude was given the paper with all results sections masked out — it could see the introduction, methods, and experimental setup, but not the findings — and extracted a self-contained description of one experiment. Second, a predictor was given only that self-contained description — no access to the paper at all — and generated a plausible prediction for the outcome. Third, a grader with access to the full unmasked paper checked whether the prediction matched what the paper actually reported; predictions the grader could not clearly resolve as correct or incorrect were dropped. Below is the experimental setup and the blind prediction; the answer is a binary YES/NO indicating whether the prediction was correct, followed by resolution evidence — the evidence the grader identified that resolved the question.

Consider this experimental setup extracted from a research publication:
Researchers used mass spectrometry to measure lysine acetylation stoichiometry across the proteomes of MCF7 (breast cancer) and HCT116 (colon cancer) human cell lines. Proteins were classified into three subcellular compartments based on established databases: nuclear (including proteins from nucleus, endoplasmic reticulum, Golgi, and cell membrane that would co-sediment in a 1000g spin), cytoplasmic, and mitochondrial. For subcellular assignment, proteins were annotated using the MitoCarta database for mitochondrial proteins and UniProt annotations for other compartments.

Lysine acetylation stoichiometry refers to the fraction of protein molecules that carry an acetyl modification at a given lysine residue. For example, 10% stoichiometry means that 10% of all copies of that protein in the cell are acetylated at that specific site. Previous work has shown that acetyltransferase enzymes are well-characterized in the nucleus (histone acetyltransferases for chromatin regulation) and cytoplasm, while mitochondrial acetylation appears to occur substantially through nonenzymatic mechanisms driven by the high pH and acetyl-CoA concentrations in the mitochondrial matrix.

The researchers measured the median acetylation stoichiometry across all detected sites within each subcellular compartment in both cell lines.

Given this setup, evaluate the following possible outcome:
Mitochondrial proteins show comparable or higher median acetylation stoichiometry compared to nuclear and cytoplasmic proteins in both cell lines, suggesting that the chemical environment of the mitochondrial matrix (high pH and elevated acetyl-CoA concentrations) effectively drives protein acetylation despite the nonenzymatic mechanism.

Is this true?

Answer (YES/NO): NO